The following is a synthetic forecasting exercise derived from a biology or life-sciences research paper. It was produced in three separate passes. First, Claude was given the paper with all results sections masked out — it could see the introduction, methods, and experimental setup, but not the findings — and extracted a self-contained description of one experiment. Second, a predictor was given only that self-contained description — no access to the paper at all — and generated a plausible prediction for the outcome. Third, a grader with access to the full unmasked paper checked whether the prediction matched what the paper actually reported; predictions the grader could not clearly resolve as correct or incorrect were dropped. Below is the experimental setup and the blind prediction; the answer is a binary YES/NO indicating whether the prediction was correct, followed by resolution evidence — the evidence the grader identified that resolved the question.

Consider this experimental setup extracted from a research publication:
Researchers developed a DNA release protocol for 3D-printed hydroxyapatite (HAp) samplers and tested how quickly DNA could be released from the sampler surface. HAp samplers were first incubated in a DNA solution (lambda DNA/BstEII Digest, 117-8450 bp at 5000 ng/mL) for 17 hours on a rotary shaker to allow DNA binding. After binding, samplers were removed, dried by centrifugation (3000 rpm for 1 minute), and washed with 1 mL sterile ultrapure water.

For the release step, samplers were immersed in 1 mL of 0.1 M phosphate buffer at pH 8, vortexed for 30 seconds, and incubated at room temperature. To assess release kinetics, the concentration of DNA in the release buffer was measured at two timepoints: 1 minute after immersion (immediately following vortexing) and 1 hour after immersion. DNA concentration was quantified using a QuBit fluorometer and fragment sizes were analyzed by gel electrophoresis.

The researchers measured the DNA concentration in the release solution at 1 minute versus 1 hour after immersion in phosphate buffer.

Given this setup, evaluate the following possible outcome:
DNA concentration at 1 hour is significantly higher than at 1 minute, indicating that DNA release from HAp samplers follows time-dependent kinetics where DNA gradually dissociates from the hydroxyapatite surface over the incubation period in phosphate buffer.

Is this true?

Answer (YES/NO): YES